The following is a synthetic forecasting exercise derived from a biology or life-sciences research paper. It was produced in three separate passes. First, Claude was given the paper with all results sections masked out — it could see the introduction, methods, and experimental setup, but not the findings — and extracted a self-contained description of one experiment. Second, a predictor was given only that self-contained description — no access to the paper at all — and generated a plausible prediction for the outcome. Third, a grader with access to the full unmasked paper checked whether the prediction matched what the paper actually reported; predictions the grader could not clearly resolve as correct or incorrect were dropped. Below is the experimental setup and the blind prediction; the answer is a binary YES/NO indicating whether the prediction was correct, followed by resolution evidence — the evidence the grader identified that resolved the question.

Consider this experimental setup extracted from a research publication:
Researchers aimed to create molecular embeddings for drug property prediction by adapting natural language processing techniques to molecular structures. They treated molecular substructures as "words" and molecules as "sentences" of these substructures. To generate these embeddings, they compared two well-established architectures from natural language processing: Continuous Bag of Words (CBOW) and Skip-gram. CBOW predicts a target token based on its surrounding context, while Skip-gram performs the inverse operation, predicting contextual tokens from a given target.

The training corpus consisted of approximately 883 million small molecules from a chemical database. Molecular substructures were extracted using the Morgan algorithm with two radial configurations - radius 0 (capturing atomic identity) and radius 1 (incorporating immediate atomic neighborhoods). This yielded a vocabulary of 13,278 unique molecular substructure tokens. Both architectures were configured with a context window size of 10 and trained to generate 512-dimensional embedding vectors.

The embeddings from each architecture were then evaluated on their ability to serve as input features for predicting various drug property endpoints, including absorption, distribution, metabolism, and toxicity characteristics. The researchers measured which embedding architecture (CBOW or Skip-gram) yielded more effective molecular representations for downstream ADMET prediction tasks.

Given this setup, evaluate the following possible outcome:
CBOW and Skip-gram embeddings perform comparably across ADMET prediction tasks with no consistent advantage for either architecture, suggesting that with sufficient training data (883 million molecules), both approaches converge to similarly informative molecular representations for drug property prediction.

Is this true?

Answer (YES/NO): NO